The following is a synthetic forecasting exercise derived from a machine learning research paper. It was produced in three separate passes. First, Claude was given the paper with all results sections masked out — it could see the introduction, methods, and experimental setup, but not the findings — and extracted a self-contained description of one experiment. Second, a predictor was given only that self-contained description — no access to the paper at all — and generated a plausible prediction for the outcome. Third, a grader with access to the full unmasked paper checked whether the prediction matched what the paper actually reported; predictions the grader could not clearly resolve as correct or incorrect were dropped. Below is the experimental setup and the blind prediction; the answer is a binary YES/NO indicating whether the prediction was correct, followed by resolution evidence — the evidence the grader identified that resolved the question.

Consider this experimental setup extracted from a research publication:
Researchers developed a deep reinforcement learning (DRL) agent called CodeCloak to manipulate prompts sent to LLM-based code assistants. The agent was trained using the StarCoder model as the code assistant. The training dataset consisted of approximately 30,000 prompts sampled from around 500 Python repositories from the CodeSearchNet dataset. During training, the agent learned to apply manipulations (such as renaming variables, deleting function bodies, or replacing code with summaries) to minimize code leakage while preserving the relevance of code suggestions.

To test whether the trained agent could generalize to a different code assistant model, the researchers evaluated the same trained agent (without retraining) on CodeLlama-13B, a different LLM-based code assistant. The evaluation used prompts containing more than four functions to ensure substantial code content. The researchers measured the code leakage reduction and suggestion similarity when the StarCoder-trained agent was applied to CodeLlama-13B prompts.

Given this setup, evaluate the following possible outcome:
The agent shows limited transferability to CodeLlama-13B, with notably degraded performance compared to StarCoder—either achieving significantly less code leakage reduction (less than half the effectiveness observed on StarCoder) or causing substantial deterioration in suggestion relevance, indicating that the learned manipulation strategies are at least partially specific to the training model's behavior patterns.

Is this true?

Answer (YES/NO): NO